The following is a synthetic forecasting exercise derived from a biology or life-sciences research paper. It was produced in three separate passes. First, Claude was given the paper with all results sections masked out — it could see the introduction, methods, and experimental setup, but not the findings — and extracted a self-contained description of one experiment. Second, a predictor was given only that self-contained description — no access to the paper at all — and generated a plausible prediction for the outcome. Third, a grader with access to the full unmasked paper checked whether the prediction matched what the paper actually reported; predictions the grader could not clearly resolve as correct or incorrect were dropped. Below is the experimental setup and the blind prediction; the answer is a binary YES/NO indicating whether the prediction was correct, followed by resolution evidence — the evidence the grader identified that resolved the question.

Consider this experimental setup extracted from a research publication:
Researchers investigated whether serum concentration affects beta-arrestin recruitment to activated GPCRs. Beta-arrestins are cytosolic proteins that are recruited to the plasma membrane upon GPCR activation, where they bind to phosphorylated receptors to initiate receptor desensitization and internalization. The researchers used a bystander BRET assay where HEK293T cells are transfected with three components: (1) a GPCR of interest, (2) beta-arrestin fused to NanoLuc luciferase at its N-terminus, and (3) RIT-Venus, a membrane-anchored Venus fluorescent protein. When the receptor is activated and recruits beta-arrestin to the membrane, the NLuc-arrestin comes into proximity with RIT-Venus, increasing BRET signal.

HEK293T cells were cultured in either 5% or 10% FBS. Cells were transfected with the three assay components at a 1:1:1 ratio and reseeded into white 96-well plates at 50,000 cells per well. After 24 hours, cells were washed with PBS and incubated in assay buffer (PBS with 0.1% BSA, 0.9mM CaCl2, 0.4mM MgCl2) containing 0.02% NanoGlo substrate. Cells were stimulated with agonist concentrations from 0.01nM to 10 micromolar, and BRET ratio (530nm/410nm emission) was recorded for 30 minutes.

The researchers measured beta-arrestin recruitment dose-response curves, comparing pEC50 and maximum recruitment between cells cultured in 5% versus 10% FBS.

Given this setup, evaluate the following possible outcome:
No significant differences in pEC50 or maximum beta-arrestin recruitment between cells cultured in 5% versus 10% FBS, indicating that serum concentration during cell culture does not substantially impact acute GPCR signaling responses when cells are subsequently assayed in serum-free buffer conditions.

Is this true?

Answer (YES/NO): YES